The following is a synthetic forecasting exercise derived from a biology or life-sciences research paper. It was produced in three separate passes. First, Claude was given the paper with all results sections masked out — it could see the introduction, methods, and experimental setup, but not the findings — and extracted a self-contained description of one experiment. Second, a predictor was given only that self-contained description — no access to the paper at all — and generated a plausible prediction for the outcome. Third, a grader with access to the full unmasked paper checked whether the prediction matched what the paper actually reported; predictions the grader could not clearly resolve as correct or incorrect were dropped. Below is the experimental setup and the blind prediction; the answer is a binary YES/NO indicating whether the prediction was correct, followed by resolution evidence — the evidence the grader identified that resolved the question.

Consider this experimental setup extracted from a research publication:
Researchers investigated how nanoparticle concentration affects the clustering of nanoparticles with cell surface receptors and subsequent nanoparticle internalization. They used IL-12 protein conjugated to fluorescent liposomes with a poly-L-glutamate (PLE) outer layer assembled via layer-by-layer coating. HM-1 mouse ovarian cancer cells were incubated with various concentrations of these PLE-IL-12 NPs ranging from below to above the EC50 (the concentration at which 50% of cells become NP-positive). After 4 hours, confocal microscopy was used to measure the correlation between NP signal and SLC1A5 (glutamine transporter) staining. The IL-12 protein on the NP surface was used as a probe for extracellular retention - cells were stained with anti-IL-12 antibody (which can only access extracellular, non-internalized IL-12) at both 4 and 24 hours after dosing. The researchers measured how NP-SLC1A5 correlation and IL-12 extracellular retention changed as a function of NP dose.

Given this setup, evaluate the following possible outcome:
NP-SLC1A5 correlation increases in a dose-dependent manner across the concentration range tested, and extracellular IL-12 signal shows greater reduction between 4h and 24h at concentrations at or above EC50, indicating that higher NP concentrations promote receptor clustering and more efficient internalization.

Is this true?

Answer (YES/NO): NO